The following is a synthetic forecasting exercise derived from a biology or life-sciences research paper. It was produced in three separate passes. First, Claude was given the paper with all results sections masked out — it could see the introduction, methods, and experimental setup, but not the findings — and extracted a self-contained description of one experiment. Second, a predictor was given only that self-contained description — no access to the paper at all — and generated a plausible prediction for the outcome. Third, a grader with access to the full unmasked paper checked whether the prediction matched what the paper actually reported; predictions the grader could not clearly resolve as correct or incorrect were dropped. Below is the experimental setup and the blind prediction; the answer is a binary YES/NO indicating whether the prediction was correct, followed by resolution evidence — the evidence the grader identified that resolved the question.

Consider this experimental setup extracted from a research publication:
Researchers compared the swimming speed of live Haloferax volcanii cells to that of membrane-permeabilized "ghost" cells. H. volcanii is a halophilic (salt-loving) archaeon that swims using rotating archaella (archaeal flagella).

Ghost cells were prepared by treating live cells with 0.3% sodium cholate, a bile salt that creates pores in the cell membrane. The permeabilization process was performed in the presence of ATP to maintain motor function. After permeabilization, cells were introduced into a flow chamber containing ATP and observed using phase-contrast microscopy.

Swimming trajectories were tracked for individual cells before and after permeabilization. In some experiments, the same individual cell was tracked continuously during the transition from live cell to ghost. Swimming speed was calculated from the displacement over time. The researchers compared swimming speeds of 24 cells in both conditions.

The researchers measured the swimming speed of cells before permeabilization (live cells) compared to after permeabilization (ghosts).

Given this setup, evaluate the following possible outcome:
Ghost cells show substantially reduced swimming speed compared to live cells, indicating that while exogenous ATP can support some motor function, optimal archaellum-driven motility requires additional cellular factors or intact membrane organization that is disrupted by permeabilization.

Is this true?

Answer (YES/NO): NO